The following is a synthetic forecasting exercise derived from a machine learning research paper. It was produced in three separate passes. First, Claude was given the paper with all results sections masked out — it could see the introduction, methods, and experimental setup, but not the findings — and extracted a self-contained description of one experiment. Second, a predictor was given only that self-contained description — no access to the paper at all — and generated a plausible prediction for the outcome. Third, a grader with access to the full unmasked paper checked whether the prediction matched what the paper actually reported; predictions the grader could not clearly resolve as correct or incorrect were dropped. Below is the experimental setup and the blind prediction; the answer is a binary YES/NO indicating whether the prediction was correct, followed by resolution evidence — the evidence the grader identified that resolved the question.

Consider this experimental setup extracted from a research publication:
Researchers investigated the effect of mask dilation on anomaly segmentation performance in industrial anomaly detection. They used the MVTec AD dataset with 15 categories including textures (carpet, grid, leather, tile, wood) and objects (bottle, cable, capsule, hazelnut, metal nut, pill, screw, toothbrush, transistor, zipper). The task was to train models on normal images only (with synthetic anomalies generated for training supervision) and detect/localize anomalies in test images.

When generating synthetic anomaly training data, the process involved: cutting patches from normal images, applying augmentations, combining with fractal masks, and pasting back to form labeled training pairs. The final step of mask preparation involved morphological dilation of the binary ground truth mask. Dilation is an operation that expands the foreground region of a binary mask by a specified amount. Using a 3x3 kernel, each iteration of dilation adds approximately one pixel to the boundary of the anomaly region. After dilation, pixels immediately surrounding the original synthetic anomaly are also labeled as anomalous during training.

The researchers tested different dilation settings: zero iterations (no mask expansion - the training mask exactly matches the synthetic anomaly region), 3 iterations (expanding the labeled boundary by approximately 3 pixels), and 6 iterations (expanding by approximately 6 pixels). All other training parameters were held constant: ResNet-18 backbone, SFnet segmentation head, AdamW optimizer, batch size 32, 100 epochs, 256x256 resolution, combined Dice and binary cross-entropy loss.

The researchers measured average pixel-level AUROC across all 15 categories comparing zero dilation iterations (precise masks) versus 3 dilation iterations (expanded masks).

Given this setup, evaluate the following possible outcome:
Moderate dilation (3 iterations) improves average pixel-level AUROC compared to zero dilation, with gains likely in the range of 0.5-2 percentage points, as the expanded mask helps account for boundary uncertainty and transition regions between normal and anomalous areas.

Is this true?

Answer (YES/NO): NO